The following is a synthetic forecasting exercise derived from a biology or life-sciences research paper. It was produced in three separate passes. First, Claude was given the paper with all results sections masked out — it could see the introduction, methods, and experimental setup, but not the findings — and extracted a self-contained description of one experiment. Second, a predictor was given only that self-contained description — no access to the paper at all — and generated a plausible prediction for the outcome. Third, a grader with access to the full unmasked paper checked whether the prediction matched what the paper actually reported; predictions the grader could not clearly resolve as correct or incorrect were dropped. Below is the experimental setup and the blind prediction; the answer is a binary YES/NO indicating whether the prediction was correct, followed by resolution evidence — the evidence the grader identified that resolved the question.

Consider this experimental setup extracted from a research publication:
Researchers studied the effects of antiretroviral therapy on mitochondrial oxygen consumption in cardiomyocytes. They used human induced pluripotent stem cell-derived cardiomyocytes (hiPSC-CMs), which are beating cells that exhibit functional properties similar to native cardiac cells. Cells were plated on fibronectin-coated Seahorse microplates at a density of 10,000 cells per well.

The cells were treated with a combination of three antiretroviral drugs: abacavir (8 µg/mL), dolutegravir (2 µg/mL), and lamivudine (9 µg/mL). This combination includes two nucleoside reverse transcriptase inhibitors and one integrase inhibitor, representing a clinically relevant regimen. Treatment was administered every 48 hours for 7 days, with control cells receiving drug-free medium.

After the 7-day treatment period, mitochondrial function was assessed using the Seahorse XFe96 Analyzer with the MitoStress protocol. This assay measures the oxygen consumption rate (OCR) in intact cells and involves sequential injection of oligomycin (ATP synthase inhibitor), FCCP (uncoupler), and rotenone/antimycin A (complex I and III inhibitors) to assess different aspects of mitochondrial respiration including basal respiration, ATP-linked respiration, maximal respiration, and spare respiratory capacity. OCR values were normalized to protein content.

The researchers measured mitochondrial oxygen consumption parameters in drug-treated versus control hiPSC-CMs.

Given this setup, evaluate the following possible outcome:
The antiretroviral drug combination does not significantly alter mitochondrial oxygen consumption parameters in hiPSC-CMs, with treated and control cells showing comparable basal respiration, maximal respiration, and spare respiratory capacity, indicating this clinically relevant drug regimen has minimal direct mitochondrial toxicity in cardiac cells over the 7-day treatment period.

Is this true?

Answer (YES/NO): YES